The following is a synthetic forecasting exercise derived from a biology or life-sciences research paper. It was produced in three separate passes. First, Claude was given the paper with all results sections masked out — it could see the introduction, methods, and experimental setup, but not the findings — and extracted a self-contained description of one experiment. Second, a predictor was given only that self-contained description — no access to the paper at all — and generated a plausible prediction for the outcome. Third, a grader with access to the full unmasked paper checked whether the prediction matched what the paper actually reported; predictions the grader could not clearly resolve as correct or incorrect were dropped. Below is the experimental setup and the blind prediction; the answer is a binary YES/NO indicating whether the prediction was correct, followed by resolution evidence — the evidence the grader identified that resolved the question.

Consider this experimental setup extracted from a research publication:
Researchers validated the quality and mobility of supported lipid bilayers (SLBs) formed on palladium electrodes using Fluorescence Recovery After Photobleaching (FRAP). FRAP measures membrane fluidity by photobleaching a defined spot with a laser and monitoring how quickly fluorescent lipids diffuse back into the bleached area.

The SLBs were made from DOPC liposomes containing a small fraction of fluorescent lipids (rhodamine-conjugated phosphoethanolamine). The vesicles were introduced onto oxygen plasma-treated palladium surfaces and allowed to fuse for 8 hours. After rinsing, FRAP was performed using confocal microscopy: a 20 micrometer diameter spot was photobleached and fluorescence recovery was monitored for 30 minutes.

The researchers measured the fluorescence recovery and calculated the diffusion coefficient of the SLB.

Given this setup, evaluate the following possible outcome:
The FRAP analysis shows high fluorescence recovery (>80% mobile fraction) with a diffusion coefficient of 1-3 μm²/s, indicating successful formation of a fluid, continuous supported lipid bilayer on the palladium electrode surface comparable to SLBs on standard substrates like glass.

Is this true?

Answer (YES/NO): NO